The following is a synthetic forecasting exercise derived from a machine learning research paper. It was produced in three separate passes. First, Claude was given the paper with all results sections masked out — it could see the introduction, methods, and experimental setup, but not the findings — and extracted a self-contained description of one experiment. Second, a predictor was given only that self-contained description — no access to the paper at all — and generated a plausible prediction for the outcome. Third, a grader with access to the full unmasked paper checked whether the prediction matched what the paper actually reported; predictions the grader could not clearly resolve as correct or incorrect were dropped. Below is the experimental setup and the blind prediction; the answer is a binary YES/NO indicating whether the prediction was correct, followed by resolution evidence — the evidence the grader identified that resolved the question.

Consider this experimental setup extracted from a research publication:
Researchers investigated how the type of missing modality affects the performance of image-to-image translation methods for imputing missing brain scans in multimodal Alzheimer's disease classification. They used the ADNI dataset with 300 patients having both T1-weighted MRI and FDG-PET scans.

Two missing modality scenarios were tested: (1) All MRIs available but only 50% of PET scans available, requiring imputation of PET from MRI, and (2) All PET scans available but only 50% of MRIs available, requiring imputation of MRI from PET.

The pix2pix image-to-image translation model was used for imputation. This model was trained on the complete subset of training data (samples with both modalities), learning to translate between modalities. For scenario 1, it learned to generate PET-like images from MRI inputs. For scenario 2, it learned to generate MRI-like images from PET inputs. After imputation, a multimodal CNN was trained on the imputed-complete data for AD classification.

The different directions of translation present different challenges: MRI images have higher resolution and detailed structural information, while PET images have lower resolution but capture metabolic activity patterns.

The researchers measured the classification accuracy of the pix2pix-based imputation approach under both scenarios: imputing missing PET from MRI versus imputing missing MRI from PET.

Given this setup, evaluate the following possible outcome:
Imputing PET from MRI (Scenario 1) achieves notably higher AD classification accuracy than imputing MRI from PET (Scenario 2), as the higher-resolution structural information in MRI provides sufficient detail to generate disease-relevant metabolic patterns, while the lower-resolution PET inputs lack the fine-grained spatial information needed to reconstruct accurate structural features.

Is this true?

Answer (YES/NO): YES